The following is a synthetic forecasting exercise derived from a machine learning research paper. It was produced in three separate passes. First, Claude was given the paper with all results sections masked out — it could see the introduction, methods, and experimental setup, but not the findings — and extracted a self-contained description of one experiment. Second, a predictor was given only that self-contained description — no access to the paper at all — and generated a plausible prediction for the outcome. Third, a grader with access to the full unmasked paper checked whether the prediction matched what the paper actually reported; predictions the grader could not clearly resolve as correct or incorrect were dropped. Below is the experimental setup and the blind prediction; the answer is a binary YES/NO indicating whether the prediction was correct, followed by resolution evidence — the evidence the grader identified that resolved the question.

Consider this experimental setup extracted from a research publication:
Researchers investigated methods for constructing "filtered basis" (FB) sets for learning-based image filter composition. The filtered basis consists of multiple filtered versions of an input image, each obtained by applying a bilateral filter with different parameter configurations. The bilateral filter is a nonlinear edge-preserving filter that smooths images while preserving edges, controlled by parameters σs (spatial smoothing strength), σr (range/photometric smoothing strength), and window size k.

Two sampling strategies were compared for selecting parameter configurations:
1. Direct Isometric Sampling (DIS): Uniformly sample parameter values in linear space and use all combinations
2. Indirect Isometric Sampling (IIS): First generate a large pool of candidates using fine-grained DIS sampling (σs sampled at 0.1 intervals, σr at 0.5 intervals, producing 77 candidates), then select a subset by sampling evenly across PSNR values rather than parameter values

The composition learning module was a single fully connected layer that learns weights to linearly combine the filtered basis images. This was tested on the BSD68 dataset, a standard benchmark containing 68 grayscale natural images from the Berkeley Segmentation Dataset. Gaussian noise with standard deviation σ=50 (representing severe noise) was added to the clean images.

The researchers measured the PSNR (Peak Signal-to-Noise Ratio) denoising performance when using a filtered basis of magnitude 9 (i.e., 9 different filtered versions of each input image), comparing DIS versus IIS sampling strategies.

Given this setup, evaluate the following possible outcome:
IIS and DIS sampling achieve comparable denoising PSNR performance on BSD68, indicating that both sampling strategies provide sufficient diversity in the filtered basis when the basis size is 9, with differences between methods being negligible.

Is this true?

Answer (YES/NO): NO